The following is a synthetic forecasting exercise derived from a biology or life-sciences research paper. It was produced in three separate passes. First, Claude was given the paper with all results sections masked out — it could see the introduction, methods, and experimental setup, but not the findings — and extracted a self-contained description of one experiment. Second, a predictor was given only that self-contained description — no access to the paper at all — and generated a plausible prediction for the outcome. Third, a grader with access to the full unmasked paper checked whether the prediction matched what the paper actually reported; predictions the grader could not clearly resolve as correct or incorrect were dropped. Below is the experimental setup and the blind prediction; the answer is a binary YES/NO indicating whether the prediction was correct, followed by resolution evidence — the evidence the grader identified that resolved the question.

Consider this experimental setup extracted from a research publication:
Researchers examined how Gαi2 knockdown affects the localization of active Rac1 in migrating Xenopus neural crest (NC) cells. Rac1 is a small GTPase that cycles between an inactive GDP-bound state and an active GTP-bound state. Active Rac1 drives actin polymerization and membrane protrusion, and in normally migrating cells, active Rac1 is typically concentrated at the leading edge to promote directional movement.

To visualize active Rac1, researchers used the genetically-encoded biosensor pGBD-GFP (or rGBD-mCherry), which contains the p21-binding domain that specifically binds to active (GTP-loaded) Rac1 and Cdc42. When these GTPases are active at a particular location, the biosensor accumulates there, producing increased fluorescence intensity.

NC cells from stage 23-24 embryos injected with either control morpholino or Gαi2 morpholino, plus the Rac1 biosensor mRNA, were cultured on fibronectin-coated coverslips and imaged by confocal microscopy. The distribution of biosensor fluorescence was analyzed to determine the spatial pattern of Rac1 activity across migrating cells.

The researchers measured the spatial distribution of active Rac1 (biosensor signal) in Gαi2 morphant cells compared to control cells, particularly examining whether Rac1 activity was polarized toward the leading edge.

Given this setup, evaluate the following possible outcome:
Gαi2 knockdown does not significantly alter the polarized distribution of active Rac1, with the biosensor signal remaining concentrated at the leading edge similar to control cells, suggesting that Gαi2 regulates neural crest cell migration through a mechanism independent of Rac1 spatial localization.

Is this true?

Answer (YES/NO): NO